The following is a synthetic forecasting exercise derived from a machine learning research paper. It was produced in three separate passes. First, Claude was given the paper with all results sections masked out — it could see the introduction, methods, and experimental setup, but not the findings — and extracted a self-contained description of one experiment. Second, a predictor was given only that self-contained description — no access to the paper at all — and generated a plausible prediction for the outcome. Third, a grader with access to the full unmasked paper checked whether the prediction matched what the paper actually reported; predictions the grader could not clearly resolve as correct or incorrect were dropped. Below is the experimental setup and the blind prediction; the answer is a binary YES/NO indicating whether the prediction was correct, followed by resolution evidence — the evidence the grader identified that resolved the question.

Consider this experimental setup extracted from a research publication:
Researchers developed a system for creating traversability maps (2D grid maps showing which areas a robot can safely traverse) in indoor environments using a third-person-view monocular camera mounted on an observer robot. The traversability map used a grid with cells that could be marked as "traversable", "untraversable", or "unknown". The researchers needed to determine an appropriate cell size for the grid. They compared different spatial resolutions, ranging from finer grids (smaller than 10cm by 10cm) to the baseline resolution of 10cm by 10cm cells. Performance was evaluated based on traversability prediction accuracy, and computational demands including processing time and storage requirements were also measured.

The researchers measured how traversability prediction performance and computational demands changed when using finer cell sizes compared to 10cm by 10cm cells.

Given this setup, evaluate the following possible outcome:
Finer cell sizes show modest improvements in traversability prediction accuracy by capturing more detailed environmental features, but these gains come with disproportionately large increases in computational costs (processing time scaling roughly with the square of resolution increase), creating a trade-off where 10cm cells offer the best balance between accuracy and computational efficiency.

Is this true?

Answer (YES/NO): NO